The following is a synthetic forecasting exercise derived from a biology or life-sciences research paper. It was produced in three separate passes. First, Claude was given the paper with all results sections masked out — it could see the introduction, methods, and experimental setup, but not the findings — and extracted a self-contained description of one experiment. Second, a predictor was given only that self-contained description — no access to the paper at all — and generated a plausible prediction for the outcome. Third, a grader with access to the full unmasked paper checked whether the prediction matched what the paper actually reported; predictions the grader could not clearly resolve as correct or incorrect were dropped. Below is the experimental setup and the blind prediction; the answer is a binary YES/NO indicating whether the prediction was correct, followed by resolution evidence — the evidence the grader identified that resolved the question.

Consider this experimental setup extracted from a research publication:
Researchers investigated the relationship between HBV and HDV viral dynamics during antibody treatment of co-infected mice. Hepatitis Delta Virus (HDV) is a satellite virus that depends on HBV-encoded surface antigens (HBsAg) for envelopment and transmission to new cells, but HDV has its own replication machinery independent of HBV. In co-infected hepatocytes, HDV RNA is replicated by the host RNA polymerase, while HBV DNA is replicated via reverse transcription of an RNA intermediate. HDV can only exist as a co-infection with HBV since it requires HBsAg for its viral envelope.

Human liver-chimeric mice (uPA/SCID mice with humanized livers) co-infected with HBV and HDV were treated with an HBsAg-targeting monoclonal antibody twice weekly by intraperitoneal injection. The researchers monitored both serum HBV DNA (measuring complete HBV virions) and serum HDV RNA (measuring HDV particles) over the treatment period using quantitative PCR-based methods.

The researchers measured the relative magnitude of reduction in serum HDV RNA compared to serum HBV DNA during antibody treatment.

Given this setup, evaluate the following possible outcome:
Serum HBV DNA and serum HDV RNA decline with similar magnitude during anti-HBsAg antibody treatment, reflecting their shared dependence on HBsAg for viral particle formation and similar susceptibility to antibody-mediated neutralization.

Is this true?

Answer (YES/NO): NO